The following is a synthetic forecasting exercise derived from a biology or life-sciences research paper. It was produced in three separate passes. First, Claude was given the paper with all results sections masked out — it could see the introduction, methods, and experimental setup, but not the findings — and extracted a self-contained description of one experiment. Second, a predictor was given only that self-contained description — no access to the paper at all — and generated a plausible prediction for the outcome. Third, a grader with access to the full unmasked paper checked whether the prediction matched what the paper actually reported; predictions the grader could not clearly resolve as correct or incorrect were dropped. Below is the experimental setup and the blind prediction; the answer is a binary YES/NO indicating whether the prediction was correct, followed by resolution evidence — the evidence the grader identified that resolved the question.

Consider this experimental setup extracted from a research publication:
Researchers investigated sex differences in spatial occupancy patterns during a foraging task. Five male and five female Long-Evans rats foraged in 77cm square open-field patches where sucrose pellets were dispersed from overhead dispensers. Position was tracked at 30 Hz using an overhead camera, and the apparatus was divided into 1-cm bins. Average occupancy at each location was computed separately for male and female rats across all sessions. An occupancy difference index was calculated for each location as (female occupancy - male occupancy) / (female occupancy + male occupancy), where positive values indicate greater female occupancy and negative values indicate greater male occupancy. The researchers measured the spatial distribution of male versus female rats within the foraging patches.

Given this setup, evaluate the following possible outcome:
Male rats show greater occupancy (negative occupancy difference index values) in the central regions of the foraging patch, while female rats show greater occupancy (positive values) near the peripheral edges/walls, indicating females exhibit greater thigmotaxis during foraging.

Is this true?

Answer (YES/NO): NO